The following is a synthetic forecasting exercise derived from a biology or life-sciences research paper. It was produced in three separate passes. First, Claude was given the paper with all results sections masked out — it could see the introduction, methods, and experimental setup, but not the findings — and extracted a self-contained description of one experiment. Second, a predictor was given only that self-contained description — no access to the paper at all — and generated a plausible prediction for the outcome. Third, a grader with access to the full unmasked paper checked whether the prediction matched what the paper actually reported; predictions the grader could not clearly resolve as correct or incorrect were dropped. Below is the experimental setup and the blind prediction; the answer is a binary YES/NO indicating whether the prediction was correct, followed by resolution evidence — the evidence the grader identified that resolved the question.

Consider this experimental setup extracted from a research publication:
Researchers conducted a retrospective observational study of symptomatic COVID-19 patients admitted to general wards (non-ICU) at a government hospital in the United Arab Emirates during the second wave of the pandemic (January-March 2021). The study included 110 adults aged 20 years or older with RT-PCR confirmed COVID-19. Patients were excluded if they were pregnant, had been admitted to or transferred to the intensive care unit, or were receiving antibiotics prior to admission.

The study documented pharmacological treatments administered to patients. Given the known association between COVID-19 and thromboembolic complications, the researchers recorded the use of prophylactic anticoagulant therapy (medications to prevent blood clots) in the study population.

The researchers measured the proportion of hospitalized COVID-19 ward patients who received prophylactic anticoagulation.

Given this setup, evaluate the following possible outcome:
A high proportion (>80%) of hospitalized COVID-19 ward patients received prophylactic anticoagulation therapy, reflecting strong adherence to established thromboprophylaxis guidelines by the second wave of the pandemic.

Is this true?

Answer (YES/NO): YES